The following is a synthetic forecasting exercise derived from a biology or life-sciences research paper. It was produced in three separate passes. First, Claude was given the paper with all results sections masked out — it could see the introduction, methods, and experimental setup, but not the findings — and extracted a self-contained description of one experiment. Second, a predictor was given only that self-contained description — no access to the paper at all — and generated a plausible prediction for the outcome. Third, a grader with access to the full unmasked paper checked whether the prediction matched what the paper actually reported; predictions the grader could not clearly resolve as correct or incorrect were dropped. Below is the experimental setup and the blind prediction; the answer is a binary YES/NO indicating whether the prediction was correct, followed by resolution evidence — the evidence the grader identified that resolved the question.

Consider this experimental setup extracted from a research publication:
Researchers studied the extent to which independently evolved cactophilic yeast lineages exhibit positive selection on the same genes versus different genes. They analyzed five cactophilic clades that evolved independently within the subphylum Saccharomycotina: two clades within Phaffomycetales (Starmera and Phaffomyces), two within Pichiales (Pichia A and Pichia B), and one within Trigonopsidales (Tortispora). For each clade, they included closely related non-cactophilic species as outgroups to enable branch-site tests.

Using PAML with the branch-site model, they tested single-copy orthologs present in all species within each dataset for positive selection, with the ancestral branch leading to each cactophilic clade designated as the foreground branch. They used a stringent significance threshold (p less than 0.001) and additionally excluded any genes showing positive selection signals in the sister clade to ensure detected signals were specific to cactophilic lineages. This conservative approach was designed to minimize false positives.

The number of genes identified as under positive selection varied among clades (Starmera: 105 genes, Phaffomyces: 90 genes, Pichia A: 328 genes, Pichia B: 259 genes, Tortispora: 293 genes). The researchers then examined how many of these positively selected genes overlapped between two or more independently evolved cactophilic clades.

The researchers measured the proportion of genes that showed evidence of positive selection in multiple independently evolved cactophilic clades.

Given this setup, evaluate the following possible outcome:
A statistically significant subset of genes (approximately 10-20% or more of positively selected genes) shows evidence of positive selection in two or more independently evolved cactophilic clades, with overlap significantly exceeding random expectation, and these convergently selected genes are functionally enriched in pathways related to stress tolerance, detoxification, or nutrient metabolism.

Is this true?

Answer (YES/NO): NO